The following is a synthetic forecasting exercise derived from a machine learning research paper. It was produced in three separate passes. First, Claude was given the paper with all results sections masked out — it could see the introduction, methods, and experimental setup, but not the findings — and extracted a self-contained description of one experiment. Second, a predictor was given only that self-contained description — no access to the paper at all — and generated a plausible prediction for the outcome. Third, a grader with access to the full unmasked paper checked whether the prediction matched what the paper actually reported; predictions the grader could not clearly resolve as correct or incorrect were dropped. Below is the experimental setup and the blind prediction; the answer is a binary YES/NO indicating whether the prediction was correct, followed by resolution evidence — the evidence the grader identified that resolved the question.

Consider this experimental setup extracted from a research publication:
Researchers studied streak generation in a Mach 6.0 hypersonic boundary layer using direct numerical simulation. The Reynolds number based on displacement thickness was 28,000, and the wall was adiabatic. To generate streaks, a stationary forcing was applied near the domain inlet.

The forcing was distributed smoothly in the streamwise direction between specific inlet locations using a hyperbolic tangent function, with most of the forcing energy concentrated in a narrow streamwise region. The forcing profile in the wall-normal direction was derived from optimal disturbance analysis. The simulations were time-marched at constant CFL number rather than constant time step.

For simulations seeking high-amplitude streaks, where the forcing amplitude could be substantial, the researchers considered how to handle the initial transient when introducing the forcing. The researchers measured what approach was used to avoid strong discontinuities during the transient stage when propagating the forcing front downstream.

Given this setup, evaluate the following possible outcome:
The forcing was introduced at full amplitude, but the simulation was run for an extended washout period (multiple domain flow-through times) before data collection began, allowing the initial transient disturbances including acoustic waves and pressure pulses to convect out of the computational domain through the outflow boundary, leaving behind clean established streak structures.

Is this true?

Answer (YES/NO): NO